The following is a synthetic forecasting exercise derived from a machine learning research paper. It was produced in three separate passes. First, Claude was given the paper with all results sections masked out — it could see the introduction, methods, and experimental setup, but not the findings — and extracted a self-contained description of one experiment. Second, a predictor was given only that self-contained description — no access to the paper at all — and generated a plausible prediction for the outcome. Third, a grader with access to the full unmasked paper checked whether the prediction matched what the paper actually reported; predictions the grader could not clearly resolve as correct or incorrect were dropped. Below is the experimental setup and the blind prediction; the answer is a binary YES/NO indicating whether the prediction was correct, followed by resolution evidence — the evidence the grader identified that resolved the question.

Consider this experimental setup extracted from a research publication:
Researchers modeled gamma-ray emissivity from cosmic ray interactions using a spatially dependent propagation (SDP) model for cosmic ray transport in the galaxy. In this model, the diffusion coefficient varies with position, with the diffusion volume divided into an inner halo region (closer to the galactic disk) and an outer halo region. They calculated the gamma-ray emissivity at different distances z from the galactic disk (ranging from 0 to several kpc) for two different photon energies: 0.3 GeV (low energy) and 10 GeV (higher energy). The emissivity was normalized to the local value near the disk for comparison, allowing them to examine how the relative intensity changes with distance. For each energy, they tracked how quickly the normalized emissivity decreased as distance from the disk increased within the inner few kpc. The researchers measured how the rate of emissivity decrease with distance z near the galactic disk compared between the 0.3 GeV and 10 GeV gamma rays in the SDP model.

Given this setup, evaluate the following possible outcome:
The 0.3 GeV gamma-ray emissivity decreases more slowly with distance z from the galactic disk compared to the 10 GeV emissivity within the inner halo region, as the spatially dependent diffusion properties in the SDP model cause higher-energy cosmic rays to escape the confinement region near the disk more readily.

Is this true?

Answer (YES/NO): YES